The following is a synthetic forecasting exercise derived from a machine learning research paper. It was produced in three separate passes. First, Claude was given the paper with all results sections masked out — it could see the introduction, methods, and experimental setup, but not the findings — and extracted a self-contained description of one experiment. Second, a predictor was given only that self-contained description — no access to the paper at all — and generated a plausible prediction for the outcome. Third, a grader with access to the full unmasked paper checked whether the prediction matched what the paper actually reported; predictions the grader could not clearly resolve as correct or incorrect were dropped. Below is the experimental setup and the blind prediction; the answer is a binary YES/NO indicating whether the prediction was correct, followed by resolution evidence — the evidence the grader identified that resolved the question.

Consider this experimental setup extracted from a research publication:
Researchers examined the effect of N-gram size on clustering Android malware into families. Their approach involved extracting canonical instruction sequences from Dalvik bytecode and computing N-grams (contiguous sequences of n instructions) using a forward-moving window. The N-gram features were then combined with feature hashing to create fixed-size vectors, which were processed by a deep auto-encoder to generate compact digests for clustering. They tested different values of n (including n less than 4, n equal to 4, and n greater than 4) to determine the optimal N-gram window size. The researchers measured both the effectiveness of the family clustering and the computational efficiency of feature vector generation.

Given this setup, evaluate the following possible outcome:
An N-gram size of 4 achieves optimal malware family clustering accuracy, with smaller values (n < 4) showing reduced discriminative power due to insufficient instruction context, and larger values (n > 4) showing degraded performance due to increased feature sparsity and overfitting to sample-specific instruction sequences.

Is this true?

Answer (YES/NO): NO